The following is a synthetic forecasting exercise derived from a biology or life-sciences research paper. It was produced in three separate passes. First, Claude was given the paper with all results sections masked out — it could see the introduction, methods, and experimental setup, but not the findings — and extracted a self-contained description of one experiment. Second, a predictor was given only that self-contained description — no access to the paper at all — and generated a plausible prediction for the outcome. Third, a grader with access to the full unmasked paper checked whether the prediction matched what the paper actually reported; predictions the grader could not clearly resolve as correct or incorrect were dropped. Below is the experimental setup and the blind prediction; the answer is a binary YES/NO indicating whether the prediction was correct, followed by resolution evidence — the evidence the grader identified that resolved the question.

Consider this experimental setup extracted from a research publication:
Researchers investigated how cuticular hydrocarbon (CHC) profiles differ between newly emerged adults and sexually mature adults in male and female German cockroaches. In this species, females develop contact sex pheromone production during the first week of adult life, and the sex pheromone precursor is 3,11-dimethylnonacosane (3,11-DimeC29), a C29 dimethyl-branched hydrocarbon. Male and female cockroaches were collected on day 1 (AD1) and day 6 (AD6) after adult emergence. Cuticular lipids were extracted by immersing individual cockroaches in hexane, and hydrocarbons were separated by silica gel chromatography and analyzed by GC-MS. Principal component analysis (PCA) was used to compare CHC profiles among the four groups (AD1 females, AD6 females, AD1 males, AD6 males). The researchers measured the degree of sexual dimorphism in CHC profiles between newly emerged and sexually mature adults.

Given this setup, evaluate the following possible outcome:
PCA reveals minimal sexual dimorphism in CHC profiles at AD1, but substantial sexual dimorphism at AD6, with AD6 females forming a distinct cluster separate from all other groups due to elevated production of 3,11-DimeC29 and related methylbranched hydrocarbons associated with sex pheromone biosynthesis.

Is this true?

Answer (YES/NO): YES